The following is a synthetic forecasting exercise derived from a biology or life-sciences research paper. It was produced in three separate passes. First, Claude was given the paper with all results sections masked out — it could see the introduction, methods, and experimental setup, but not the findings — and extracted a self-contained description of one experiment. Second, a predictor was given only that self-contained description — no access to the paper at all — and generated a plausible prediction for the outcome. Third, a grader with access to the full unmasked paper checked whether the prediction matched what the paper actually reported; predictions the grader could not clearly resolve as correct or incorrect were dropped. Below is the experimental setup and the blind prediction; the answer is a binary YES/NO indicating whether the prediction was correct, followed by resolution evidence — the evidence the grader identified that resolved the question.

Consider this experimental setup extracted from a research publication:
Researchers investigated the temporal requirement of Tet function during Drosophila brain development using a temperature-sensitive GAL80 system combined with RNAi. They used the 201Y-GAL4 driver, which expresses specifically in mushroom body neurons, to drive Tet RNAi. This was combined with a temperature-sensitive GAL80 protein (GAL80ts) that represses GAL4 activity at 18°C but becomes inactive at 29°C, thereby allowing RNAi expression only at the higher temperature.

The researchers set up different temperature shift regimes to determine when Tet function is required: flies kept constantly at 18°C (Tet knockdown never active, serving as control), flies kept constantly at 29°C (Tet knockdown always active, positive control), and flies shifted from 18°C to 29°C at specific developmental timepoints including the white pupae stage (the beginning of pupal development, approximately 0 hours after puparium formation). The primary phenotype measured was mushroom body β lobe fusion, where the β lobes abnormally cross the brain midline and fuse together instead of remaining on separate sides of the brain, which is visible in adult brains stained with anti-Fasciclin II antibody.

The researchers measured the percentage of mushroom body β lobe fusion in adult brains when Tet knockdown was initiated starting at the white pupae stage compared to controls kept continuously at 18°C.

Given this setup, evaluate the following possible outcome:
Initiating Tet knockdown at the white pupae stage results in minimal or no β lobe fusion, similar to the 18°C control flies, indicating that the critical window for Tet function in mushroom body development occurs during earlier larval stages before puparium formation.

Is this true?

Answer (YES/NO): NO